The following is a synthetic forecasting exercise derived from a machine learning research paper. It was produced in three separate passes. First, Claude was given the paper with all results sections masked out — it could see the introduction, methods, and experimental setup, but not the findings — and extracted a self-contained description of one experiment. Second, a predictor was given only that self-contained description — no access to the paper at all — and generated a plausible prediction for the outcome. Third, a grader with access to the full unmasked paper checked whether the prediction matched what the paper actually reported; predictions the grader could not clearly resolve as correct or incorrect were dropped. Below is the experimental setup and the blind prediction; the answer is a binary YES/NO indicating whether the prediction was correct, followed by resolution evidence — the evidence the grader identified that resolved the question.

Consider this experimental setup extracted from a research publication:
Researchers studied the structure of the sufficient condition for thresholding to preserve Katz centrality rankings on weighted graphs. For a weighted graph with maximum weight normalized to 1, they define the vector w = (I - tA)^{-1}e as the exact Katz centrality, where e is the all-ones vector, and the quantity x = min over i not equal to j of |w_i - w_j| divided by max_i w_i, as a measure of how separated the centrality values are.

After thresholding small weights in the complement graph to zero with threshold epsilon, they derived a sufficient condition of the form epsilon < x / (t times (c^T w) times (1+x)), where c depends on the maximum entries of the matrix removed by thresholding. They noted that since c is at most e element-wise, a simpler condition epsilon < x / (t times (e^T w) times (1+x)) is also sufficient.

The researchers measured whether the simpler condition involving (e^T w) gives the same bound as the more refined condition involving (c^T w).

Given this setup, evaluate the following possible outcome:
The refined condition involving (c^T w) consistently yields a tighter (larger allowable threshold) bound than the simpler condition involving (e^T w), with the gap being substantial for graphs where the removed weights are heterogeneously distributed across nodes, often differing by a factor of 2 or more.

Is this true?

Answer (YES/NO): NO